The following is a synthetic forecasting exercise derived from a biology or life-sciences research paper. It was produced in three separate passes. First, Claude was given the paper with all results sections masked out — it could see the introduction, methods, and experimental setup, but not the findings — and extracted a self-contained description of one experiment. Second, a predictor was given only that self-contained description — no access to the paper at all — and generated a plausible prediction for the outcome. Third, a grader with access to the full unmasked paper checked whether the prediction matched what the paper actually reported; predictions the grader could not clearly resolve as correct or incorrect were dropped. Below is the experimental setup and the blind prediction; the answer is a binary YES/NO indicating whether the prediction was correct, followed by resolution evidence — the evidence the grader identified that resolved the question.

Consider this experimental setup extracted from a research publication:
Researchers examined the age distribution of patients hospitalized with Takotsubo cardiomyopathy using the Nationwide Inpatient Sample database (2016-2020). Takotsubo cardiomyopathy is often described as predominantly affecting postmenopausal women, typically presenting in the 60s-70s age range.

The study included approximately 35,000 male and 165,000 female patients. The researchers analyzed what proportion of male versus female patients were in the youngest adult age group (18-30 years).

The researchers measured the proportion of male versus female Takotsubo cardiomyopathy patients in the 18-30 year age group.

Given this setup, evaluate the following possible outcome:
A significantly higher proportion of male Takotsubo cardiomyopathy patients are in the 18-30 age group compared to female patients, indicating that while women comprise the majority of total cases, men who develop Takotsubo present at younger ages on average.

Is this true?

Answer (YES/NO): YES